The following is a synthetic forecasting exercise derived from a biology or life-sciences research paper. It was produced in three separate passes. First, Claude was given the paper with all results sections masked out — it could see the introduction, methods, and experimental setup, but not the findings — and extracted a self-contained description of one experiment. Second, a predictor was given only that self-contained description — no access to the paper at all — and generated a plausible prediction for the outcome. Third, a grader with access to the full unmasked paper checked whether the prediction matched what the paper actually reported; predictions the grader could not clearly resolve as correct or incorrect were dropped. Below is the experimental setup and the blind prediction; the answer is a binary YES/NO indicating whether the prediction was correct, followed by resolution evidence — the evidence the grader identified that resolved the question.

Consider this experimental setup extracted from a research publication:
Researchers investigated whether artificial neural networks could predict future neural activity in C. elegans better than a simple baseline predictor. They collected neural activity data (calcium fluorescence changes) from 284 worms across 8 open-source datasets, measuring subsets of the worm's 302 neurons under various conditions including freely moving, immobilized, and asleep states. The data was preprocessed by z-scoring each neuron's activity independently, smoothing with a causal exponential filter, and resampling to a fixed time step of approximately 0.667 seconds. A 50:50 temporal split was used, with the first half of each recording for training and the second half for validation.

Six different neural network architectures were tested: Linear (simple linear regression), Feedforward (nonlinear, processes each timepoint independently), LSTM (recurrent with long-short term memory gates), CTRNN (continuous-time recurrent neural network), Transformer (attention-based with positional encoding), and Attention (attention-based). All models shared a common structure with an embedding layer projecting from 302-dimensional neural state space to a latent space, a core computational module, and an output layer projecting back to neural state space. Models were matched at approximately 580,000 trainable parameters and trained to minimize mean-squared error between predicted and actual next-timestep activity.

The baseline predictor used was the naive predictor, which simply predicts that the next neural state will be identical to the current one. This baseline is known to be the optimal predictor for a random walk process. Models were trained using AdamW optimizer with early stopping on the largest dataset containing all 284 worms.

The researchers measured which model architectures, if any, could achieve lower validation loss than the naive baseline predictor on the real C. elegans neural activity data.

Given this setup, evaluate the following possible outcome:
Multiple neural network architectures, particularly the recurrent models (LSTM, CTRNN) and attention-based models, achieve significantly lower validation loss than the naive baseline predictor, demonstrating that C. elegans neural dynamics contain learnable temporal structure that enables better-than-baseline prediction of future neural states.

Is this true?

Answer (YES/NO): NO